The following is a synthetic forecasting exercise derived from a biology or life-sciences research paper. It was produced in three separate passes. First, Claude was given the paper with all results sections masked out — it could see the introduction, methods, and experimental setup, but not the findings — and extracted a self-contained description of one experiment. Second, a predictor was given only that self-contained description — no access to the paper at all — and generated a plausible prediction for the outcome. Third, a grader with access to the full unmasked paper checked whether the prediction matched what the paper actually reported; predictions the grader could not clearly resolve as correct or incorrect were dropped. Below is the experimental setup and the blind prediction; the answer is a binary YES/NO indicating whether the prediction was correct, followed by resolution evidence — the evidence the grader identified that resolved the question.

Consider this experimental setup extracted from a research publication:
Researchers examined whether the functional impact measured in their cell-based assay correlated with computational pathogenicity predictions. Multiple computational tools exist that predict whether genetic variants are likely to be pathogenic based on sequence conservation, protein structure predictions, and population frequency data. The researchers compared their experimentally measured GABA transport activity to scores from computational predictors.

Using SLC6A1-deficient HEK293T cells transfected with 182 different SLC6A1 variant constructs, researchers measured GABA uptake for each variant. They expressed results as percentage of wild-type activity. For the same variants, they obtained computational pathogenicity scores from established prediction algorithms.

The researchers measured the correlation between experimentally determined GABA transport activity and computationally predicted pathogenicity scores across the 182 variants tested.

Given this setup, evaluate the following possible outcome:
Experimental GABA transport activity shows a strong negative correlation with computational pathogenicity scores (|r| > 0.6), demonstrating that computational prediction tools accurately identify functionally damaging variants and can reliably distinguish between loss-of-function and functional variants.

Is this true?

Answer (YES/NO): NO